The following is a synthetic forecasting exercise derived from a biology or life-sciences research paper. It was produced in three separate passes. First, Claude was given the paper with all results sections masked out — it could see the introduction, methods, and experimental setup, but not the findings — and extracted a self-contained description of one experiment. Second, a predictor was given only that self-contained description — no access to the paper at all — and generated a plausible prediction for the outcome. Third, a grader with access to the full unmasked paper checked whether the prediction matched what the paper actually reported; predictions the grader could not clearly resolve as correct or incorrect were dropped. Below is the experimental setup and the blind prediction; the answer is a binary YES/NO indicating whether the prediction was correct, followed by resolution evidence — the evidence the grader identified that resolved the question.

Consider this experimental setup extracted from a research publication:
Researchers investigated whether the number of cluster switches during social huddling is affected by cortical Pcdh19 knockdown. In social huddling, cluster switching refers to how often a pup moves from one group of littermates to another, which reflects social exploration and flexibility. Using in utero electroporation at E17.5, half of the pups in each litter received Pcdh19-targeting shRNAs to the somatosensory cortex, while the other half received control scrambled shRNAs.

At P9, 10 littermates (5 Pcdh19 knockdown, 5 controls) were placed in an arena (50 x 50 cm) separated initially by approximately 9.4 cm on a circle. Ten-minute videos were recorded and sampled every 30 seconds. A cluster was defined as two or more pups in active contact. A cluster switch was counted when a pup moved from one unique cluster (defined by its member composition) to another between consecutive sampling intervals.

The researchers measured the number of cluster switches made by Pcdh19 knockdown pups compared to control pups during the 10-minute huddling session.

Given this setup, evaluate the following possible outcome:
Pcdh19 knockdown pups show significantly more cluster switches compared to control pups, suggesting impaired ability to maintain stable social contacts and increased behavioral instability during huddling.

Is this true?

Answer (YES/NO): NO